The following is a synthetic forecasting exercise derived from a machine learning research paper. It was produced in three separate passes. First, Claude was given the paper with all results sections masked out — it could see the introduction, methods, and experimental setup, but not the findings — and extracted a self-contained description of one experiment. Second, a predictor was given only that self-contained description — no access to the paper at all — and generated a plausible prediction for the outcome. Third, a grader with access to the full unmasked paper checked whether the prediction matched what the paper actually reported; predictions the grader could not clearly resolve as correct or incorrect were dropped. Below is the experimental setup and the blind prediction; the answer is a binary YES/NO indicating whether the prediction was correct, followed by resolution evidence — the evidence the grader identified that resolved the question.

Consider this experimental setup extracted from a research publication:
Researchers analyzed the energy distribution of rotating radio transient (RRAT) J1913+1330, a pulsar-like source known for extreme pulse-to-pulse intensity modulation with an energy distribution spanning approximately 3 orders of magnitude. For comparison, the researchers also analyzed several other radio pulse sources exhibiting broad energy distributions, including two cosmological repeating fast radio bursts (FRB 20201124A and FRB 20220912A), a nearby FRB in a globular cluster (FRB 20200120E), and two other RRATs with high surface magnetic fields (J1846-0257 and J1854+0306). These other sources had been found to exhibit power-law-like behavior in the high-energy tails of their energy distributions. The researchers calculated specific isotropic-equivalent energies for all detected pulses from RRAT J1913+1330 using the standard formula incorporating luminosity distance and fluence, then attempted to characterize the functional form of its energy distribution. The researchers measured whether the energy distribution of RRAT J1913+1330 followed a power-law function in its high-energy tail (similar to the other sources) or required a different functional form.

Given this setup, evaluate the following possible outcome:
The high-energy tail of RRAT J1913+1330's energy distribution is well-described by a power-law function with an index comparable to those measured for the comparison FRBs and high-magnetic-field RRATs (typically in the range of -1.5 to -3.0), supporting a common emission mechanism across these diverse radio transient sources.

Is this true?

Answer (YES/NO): NO